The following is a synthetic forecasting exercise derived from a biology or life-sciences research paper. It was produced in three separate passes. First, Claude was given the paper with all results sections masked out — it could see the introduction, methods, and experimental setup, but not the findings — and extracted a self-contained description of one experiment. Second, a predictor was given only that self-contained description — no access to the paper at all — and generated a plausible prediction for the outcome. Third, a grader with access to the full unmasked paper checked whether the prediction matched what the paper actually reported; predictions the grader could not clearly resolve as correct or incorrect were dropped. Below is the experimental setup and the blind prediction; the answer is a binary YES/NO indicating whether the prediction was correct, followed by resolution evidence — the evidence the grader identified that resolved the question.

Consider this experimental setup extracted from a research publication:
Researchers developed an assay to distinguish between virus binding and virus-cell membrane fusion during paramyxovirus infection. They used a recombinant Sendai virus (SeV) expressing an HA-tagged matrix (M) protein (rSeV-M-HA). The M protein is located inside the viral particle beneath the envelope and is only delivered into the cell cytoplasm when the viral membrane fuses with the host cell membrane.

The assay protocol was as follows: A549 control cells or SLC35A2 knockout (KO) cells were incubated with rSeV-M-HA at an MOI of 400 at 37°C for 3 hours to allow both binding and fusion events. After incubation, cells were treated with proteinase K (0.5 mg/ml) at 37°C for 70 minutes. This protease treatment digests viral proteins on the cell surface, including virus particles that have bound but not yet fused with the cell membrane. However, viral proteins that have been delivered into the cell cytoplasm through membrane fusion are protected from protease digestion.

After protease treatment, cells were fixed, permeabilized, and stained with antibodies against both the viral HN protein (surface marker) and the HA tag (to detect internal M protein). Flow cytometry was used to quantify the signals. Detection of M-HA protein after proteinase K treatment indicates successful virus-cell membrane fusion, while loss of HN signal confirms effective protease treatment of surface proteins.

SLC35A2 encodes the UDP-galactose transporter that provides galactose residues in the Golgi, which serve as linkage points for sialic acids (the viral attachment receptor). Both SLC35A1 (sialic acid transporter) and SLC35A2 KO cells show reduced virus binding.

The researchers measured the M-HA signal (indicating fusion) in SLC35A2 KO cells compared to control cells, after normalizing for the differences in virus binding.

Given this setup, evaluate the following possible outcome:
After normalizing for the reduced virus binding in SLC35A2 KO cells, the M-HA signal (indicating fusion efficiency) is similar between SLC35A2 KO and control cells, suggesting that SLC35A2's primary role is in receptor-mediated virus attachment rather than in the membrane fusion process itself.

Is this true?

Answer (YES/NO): NO